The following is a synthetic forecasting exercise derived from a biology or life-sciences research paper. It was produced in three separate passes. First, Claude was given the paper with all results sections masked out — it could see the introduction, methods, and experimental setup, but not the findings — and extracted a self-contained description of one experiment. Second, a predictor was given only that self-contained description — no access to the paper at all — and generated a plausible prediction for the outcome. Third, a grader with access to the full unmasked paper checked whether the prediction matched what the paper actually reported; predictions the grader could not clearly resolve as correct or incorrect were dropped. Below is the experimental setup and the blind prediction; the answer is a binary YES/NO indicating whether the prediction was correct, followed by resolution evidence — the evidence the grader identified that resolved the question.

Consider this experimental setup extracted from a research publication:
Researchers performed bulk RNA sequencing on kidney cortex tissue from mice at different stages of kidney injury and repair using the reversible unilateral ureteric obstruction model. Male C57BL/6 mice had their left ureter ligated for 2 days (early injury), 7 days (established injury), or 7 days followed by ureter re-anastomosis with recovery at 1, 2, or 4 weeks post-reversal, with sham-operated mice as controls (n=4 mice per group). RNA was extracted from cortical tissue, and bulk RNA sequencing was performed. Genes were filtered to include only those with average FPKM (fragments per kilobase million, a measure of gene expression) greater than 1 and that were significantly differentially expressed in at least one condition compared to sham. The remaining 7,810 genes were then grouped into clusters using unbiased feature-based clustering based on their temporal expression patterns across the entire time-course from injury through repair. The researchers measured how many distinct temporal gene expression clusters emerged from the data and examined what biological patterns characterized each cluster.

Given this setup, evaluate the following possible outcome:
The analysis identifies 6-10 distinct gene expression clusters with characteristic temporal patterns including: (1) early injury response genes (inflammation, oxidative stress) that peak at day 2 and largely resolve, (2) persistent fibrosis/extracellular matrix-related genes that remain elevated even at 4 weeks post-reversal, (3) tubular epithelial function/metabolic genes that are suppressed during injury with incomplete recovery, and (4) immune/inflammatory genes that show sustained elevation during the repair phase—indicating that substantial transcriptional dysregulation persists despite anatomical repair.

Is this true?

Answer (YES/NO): NO